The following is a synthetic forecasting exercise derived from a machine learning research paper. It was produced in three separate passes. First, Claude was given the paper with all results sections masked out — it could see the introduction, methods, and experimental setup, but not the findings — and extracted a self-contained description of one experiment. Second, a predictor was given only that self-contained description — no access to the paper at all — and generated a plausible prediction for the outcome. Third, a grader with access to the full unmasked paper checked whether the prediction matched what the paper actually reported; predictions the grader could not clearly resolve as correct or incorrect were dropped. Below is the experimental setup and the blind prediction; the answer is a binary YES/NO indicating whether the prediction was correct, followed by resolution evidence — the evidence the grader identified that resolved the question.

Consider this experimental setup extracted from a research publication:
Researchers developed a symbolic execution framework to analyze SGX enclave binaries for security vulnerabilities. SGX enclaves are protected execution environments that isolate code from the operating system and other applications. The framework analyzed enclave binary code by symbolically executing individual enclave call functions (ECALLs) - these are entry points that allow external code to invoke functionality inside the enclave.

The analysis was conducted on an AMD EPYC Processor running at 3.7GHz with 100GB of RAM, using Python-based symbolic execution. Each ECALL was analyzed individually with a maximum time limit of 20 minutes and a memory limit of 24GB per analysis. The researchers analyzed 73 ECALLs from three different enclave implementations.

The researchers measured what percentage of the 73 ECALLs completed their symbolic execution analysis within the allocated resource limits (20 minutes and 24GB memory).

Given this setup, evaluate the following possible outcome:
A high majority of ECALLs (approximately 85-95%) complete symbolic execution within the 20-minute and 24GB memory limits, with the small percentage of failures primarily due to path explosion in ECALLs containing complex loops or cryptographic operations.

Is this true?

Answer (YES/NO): NO